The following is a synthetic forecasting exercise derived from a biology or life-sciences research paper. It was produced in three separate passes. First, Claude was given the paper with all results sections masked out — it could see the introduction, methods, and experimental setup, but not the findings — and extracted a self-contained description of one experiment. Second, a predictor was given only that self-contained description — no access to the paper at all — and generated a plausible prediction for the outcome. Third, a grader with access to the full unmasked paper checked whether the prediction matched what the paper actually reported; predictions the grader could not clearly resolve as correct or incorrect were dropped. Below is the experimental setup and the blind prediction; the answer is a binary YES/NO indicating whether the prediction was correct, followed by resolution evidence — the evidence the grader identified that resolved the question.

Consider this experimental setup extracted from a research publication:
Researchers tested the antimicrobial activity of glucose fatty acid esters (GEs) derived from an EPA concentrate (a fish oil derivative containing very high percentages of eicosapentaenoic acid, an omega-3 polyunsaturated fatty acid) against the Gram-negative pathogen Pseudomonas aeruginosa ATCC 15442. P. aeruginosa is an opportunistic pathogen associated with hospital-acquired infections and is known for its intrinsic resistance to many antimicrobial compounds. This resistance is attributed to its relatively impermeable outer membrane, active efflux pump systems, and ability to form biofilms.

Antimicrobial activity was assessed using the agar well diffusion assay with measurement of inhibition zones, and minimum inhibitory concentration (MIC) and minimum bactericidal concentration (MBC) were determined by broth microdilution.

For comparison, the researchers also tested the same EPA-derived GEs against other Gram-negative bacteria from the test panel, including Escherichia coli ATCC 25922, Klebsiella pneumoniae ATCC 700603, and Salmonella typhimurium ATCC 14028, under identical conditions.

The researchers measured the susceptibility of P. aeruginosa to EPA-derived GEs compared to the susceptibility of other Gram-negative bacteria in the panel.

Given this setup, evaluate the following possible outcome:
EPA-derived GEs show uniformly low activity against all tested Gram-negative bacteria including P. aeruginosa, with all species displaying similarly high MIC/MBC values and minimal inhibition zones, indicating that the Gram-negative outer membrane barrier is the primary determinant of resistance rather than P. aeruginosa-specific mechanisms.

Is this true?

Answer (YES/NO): NO